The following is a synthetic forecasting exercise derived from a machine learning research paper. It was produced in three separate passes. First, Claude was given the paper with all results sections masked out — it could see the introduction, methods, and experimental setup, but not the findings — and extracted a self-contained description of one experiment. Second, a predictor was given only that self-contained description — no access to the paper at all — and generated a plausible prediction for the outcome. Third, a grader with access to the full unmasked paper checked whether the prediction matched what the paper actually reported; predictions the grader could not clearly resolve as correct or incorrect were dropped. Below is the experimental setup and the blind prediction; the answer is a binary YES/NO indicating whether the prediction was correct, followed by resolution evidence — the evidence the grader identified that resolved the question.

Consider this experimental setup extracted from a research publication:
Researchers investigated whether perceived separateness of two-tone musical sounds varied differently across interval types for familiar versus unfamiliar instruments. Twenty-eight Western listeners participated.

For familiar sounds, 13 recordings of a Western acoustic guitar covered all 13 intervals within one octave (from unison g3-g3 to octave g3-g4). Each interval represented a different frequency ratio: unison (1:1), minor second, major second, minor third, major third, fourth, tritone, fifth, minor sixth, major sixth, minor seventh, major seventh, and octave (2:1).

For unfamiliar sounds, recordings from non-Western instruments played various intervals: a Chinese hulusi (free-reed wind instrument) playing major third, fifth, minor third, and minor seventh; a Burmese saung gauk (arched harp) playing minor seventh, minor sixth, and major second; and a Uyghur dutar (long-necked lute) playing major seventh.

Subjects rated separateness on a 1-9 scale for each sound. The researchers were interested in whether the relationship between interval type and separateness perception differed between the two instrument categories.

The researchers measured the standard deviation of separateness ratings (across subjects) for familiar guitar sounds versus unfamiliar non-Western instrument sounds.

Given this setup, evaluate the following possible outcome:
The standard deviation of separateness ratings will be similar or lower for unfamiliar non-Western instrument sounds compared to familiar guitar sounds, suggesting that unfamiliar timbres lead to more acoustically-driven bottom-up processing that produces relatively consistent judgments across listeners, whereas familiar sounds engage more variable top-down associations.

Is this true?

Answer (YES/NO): YES